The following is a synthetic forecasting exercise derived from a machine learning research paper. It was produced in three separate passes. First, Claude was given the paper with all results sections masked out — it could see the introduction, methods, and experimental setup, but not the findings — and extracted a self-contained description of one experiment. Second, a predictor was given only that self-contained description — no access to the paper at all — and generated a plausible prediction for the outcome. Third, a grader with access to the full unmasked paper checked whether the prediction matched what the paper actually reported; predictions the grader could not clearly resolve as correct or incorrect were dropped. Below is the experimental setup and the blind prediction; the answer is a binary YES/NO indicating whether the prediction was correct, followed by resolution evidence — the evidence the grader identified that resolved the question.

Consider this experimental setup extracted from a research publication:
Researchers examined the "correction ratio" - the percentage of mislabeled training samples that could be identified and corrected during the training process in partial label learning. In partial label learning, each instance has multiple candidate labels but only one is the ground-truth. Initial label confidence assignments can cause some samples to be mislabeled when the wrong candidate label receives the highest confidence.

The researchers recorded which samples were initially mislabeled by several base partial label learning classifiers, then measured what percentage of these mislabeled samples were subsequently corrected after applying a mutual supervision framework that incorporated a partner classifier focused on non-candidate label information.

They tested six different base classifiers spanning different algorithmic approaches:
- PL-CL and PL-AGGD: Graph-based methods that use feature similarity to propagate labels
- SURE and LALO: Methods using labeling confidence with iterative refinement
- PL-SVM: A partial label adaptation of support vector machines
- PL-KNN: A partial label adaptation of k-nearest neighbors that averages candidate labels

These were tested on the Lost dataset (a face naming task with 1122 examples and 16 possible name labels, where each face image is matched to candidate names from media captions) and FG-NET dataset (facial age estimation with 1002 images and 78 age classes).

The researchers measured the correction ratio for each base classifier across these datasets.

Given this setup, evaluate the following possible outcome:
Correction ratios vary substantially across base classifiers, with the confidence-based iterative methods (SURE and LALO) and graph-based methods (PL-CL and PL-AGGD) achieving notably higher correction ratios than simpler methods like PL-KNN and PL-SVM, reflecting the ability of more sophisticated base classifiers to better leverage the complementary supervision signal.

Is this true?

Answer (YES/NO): NO